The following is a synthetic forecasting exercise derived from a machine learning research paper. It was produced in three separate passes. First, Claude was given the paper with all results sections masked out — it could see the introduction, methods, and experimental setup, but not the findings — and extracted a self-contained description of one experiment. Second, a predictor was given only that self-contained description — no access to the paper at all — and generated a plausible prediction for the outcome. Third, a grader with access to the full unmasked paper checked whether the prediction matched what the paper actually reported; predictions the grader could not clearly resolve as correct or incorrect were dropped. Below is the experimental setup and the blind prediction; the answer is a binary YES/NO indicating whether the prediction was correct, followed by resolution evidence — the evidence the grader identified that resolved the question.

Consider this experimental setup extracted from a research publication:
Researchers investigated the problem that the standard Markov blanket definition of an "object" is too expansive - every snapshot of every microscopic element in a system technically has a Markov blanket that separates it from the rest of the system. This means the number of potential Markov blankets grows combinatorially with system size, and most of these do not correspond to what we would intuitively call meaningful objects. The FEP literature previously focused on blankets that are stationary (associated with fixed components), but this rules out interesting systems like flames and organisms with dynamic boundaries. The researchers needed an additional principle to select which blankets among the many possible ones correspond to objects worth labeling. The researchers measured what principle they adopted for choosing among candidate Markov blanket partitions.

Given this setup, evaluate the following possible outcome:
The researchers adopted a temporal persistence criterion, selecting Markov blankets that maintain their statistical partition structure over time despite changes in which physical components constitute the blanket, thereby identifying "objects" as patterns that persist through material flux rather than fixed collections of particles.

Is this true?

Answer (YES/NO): NO